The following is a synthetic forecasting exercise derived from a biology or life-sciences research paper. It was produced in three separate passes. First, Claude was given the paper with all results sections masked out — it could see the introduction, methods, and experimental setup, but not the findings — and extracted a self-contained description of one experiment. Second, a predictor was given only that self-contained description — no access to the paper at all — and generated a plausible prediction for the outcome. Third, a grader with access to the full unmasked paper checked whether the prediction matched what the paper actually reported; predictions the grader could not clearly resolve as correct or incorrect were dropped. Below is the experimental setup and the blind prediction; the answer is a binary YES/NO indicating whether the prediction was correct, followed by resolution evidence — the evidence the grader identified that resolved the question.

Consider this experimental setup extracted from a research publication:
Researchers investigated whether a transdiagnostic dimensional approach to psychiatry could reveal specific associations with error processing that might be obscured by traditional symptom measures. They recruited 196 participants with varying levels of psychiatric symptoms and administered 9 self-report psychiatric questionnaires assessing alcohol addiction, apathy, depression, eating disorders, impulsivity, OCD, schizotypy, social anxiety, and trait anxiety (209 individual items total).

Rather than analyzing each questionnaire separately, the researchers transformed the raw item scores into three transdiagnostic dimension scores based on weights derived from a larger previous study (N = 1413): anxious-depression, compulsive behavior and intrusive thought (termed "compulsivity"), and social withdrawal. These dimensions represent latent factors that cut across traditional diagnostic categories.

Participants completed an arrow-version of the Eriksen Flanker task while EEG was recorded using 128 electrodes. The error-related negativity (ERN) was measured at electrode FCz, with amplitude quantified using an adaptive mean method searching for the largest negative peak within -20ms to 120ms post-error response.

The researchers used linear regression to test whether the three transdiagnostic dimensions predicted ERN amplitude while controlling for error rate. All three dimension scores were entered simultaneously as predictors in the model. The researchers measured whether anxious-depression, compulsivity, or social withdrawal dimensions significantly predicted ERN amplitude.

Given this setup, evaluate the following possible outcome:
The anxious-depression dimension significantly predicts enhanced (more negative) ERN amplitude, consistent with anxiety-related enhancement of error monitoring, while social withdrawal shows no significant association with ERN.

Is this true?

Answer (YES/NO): NO